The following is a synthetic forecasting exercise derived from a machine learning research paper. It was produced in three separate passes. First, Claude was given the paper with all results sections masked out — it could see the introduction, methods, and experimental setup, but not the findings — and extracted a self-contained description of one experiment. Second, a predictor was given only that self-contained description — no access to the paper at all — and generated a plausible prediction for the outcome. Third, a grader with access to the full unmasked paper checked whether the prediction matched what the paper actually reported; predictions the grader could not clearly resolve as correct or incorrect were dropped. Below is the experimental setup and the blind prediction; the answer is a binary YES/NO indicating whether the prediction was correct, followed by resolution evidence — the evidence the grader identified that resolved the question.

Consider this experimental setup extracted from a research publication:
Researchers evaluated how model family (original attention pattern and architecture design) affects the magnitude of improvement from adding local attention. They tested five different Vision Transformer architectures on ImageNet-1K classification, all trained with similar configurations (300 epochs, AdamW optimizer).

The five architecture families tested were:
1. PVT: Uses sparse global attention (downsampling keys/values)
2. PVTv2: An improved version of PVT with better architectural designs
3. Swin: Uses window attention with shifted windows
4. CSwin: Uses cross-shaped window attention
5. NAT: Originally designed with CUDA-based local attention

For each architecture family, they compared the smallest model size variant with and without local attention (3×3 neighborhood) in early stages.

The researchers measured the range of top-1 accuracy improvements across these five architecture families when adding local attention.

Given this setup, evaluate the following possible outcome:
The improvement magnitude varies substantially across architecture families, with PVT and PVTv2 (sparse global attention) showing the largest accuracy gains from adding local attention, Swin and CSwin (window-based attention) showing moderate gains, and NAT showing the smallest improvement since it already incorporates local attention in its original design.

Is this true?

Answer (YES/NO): NO